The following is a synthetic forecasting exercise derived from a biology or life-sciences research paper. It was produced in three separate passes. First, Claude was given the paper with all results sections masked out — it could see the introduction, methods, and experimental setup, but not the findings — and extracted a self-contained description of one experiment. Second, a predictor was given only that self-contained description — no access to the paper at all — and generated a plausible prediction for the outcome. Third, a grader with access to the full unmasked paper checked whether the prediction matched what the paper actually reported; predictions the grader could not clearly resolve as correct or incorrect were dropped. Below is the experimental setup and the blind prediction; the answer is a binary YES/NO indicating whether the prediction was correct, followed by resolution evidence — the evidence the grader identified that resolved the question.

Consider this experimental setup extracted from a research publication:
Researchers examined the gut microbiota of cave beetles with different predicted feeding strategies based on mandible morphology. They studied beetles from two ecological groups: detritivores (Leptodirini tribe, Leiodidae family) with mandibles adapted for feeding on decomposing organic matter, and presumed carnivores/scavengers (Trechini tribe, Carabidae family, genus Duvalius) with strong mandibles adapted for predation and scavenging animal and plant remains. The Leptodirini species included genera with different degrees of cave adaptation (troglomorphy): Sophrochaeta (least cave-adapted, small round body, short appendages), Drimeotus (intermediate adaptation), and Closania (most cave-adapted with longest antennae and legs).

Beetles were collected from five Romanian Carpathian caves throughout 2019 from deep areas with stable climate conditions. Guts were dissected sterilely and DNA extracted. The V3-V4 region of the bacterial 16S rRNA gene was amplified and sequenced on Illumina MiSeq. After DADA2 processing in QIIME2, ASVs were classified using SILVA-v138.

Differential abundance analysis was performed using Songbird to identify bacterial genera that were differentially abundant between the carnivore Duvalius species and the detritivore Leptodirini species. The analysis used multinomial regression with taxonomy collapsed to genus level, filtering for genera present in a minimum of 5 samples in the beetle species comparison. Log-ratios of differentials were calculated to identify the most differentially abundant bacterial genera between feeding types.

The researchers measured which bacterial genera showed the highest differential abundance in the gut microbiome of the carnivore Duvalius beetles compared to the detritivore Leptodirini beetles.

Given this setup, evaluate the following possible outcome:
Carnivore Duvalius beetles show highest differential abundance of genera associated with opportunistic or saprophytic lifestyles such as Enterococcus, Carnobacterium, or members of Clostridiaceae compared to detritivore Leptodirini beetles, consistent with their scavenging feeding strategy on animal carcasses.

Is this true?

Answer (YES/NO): NO